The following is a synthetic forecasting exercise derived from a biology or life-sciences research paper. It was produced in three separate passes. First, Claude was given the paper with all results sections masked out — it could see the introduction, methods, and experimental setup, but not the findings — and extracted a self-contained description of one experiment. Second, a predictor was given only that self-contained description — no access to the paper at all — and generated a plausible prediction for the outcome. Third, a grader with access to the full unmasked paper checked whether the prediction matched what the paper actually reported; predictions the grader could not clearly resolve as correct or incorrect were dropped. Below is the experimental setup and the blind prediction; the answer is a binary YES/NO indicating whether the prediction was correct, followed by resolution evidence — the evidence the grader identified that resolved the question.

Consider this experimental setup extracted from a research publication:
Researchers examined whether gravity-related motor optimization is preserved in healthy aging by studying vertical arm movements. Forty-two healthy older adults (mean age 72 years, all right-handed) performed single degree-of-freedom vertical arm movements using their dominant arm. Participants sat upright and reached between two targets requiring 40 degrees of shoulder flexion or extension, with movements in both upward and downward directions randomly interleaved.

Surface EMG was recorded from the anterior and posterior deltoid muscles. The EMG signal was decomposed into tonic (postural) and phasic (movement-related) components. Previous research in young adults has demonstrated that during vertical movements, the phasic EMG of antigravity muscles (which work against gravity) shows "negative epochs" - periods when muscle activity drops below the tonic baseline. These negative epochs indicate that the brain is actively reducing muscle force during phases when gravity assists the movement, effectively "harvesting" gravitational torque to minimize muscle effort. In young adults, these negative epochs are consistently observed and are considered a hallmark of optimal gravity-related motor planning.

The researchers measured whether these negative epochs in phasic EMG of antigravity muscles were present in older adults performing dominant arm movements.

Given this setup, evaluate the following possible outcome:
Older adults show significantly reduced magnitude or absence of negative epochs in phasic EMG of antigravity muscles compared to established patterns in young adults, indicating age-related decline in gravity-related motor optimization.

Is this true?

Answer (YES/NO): NO